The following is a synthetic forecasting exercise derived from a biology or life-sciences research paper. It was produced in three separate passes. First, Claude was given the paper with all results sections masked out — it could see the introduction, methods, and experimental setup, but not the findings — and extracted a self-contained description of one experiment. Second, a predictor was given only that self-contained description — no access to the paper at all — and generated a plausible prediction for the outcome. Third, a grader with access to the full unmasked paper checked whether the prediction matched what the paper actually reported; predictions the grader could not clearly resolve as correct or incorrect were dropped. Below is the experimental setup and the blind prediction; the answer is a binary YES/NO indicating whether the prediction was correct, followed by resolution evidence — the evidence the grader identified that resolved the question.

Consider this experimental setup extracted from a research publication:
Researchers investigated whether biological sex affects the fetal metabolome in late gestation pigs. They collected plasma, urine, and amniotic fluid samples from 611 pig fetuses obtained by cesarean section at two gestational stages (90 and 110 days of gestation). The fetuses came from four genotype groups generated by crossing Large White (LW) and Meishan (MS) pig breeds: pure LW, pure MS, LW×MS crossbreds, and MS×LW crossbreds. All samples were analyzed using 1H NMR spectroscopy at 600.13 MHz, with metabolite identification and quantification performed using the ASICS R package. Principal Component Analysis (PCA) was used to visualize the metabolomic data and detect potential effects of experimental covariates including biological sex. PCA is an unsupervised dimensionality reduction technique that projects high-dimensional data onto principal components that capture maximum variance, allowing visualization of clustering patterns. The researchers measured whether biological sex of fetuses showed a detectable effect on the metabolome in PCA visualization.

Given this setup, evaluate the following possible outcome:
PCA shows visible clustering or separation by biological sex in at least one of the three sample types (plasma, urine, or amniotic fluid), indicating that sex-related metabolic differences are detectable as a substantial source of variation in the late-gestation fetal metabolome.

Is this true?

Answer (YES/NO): NO